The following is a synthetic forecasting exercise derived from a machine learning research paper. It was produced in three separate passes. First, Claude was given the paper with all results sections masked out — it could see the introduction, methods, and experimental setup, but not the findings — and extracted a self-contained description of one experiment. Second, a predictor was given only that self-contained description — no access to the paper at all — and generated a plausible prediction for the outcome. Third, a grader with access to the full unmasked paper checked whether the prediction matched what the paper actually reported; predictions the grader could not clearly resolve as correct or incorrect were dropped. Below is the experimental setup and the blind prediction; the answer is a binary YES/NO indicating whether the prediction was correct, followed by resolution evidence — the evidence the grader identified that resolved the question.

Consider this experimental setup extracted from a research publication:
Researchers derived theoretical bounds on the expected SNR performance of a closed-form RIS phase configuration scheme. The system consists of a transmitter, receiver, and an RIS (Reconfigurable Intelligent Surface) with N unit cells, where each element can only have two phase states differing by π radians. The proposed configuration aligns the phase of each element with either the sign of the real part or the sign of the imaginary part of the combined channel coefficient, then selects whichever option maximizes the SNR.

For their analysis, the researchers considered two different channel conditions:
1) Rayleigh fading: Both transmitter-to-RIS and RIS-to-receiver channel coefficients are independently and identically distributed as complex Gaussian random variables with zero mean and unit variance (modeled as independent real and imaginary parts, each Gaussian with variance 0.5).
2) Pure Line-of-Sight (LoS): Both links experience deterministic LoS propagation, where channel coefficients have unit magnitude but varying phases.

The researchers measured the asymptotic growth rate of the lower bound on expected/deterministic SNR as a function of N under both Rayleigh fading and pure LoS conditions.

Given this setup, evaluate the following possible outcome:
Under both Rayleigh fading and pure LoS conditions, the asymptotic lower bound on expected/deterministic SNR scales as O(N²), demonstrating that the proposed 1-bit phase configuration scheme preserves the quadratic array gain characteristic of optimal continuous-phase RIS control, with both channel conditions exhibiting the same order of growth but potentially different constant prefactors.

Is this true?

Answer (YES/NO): YES